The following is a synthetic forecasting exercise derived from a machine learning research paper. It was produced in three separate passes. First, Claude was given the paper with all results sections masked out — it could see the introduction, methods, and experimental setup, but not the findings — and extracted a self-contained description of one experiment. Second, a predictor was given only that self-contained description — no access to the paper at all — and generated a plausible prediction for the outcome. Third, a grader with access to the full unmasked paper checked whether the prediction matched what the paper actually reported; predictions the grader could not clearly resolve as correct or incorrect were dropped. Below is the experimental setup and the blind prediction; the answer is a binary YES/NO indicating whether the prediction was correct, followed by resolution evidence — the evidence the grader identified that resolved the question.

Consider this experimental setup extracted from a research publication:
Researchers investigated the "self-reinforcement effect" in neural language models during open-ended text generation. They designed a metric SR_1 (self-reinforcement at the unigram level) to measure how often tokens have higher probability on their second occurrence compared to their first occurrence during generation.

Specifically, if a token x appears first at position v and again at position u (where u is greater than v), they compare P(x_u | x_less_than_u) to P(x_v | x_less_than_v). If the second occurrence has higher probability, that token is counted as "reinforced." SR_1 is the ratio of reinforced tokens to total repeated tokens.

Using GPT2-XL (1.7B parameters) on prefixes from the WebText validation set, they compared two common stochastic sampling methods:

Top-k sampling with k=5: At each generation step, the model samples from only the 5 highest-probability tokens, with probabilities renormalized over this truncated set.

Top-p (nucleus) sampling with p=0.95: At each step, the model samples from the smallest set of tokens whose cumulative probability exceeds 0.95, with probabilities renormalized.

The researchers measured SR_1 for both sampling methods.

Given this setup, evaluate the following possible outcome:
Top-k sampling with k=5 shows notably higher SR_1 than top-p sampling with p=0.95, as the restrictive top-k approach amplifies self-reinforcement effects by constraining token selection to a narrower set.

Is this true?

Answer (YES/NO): YES